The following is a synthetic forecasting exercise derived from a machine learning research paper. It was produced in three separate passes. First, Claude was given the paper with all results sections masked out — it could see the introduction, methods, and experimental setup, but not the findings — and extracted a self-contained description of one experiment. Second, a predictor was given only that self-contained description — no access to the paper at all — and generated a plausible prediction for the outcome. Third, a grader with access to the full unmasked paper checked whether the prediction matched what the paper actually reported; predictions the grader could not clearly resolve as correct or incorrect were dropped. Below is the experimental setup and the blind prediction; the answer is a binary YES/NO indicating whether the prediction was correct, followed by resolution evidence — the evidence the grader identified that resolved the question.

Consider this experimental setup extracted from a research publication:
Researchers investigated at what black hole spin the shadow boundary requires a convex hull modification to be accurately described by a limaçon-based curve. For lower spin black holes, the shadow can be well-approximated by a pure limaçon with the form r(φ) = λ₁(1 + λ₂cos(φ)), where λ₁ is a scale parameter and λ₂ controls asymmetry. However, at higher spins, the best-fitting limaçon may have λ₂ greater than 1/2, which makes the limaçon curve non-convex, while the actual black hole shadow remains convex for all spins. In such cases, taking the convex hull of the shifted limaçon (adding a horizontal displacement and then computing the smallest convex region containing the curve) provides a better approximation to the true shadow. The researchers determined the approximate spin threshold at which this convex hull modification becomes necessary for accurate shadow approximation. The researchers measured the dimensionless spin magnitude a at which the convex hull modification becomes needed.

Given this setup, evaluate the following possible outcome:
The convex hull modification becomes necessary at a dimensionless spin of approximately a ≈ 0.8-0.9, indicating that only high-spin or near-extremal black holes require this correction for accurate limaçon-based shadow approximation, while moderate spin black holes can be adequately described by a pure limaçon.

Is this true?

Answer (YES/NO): NO